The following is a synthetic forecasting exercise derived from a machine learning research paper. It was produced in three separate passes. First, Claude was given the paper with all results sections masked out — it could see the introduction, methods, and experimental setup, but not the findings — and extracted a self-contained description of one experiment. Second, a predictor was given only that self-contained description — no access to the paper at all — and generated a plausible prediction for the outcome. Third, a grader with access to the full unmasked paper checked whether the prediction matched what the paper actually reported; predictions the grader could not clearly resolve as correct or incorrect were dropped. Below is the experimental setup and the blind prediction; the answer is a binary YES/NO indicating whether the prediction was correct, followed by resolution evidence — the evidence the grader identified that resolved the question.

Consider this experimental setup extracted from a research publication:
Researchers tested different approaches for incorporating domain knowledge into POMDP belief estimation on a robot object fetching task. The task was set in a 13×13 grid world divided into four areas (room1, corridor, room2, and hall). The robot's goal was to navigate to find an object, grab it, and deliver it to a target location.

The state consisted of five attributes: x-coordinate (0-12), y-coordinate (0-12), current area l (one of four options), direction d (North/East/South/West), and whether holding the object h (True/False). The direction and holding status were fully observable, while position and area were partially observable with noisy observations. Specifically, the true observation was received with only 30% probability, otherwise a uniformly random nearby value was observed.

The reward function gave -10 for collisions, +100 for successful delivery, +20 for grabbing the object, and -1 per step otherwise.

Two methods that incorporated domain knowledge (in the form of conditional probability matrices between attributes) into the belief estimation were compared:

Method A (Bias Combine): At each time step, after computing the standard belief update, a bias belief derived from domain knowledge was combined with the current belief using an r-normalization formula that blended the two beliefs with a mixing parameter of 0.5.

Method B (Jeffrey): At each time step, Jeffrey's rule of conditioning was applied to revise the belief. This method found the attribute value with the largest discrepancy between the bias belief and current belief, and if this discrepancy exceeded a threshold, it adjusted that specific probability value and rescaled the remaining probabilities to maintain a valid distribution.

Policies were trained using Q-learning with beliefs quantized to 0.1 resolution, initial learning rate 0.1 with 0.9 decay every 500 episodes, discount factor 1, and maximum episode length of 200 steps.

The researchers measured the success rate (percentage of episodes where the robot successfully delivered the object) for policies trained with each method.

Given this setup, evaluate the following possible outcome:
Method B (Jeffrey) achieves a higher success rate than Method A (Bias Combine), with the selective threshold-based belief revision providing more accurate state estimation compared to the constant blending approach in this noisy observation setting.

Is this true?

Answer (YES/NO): NO